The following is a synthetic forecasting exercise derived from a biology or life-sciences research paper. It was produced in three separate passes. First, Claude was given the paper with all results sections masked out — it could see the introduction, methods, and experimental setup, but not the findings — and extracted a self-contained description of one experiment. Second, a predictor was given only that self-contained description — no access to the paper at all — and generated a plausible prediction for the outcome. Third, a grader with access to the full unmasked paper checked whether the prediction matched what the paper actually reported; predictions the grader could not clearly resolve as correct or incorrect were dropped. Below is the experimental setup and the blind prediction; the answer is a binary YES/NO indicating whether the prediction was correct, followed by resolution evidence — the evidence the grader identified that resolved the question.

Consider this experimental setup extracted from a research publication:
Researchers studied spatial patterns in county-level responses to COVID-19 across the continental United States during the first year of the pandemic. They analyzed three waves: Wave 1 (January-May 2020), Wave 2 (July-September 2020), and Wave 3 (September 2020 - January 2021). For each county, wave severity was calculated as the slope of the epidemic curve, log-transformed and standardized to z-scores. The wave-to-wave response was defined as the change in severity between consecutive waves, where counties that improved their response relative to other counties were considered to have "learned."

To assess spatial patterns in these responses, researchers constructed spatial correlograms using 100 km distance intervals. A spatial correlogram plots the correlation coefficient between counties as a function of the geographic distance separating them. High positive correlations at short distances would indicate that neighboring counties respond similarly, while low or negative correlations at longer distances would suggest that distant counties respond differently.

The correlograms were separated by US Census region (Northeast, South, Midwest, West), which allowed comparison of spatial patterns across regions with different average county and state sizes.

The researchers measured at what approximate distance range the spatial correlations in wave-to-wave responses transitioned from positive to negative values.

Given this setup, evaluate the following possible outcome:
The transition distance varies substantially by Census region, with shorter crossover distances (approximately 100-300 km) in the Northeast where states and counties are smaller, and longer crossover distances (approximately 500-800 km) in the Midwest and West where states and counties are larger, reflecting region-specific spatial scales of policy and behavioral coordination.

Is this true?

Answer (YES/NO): NO